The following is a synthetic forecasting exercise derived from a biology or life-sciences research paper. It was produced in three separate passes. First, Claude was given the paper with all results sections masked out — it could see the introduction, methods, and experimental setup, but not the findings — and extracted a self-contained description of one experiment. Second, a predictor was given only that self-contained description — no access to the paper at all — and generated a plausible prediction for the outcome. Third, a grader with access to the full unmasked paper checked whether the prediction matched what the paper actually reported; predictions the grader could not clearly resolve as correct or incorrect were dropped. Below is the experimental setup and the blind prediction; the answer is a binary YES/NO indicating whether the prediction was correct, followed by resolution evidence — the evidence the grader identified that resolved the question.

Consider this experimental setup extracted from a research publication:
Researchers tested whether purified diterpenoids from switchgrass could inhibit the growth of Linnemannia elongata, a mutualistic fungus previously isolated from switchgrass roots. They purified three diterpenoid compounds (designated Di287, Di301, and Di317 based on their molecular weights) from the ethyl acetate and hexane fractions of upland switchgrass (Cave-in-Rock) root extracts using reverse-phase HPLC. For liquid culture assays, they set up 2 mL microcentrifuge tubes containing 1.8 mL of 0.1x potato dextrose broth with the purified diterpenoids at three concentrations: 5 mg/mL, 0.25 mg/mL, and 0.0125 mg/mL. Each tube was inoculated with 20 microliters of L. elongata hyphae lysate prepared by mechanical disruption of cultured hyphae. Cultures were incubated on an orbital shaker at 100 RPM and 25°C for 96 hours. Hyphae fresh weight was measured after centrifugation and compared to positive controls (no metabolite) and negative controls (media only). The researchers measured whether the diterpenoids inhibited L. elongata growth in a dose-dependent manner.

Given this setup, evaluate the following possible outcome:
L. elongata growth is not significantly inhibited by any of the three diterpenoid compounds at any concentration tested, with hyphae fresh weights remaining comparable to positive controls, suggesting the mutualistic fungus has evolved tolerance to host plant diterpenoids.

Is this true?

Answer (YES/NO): NO